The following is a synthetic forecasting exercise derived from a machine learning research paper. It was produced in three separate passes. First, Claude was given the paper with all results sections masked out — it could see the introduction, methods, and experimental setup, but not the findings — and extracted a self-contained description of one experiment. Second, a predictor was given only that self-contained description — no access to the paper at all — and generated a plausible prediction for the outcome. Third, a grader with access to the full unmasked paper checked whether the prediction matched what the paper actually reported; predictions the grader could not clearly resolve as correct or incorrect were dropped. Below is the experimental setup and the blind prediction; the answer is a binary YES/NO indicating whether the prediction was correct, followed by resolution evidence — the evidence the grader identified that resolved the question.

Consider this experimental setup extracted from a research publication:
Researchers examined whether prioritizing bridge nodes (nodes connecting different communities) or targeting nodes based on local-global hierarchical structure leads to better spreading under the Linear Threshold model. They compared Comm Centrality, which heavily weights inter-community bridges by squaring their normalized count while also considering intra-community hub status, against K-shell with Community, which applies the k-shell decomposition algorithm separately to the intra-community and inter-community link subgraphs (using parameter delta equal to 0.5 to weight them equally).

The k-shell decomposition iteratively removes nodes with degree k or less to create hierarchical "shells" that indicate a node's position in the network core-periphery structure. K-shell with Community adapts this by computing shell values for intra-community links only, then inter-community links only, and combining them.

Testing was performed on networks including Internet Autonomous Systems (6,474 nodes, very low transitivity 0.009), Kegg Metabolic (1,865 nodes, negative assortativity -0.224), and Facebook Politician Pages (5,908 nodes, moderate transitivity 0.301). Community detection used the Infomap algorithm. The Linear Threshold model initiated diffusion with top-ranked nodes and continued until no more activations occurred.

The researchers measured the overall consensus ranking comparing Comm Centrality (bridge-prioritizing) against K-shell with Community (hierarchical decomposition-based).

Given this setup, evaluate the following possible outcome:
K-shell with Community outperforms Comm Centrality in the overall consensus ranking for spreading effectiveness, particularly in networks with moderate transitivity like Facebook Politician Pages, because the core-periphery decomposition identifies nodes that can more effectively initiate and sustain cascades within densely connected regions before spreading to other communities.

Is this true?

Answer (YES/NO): NO